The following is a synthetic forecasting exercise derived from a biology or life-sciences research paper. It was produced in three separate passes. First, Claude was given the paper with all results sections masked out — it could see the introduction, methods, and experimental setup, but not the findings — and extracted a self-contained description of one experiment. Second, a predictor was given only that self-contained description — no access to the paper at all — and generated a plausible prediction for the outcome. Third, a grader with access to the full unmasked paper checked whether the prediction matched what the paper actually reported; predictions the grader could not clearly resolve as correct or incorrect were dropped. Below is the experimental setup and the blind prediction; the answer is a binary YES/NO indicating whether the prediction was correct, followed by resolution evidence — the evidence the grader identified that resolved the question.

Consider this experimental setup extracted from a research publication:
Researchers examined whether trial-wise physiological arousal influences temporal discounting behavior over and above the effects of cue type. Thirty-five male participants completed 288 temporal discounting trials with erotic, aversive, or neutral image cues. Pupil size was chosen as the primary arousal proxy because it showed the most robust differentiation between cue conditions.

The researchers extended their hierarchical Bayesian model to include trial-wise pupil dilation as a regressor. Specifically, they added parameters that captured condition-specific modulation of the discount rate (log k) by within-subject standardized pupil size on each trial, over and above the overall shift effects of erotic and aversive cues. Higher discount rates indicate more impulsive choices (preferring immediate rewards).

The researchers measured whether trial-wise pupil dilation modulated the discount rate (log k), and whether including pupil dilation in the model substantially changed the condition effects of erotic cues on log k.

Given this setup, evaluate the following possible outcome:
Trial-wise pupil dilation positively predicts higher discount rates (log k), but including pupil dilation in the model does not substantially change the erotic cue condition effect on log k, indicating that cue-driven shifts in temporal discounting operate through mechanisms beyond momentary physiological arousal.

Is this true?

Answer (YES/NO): NO